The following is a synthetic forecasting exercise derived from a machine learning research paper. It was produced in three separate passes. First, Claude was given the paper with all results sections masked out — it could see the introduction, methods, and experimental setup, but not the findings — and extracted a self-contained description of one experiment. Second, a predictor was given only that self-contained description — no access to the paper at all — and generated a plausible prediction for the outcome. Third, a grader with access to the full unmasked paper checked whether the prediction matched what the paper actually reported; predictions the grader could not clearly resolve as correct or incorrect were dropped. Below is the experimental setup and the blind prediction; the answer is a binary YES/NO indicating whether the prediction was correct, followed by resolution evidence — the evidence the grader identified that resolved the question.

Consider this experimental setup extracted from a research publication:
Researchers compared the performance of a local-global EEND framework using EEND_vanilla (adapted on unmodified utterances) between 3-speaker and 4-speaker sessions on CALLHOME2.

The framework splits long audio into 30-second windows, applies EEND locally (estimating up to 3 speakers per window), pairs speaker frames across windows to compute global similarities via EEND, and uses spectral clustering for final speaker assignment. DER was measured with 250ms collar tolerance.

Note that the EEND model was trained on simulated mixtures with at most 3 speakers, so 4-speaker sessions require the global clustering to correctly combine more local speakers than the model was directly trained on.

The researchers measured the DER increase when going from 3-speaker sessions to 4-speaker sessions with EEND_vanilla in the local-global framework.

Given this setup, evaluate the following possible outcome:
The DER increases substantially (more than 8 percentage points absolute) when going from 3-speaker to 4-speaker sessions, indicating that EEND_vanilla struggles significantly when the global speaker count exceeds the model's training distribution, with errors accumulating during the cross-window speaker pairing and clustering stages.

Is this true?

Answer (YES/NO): NO